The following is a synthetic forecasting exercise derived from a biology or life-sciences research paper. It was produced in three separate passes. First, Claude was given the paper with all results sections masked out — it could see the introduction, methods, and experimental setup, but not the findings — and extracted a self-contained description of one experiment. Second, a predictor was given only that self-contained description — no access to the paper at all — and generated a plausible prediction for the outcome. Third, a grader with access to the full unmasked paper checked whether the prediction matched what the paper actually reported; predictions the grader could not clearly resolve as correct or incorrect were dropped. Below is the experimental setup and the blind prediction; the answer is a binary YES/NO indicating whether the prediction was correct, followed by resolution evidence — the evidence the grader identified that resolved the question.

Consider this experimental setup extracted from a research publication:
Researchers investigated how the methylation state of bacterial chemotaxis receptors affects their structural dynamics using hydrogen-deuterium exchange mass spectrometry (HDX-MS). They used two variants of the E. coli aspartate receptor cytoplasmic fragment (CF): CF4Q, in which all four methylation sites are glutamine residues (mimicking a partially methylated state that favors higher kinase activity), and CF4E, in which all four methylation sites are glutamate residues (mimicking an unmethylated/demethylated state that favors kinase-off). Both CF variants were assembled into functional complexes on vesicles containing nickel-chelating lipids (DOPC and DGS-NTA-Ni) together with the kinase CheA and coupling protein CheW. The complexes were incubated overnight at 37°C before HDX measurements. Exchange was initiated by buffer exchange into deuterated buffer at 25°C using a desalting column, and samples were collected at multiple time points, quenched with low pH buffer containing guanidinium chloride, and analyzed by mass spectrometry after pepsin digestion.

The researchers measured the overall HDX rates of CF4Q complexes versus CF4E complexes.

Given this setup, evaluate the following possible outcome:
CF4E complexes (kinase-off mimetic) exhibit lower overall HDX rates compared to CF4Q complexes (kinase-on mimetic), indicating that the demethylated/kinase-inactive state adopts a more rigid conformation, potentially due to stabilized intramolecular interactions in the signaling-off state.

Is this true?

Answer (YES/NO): NO